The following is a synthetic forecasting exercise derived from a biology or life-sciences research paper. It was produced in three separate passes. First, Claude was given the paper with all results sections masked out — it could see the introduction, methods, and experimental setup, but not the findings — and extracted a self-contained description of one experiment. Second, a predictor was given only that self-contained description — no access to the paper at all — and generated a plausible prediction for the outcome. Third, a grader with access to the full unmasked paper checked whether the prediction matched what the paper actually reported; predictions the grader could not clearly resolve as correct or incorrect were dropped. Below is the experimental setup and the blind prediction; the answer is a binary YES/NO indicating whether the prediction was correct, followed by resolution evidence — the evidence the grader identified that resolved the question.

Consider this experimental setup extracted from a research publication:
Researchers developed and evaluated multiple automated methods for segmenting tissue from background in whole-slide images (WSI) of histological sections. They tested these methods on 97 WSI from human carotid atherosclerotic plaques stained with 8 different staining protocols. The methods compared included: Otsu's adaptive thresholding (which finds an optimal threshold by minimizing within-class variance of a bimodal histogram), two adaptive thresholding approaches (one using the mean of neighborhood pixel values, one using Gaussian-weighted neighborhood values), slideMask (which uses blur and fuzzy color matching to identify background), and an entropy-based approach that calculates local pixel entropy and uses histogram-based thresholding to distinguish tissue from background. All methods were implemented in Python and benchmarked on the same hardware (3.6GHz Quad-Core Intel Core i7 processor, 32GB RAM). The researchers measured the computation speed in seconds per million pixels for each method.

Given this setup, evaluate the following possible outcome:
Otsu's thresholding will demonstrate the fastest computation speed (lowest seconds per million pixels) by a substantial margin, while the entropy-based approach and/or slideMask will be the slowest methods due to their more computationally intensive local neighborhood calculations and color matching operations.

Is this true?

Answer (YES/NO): YES